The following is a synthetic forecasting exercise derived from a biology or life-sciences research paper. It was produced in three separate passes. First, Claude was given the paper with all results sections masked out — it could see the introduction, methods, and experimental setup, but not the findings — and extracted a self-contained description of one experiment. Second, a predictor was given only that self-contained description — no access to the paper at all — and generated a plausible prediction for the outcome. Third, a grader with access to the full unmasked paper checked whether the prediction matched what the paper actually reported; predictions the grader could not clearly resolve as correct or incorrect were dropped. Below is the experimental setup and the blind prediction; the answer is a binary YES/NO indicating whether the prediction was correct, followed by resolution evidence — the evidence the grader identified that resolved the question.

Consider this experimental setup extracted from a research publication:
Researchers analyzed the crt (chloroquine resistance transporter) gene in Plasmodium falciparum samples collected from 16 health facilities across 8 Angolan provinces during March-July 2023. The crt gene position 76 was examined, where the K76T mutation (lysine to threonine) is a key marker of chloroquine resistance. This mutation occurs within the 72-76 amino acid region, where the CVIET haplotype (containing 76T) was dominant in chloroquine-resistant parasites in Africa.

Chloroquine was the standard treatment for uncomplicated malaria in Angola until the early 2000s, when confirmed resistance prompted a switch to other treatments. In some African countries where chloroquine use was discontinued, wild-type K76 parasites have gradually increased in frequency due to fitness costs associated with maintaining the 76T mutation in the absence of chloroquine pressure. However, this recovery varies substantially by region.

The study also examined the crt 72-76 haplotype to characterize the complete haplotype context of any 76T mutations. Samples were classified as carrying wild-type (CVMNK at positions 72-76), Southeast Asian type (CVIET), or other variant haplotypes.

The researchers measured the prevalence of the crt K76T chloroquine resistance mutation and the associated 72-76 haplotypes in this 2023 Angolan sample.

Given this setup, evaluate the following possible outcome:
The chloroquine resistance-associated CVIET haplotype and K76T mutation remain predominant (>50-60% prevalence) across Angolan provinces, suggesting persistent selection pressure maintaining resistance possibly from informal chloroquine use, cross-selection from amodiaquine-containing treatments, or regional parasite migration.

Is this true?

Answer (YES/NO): NO